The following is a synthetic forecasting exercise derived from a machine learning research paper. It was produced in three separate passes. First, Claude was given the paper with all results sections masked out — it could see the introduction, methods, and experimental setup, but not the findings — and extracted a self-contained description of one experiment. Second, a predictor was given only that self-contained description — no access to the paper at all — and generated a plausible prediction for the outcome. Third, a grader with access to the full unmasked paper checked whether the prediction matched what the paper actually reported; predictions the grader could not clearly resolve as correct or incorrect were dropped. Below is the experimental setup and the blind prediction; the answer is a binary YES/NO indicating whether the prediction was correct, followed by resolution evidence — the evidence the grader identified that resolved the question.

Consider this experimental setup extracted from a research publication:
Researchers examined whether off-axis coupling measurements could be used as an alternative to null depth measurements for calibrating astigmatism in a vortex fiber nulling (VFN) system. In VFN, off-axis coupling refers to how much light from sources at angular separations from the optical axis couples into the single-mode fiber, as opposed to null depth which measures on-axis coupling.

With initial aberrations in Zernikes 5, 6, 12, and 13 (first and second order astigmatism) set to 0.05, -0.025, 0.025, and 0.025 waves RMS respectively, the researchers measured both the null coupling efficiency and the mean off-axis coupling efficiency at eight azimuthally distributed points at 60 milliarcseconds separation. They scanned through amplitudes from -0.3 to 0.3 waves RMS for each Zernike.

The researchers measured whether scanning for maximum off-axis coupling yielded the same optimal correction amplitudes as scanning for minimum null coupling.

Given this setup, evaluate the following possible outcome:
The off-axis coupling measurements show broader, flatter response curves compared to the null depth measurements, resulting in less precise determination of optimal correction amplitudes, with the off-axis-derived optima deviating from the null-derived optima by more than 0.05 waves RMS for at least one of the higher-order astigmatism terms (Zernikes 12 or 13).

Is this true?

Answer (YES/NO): NO